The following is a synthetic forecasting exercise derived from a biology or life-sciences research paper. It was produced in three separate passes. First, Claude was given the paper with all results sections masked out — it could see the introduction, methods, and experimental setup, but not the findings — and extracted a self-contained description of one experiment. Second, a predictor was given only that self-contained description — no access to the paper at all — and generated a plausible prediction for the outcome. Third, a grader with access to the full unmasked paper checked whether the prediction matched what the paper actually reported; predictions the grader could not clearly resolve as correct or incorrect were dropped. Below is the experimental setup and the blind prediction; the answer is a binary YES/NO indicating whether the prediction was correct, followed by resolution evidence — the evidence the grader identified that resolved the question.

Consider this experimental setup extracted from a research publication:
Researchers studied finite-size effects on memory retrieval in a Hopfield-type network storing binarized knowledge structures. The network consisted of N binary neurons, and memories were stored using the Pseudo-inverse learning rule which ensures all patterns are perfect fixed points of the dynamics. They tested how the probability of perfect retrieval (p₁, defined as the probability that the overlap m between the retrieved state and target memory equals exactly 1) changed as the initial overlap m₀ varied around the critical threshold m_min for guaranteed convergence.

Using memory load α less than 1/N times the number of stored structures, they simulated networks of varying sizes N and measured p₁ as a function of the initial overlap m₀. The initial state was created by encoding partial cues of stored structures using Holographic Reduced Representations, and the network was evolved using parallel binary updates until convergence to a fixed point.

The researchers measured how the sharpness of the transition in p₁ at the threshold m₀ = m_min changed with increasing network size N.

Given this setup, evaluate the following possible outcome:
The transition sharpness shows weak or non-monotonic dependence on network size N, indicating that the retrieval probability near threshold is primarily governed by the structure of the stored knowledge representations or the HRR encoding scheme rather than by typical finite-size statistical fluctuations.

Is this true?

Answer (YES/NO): NO